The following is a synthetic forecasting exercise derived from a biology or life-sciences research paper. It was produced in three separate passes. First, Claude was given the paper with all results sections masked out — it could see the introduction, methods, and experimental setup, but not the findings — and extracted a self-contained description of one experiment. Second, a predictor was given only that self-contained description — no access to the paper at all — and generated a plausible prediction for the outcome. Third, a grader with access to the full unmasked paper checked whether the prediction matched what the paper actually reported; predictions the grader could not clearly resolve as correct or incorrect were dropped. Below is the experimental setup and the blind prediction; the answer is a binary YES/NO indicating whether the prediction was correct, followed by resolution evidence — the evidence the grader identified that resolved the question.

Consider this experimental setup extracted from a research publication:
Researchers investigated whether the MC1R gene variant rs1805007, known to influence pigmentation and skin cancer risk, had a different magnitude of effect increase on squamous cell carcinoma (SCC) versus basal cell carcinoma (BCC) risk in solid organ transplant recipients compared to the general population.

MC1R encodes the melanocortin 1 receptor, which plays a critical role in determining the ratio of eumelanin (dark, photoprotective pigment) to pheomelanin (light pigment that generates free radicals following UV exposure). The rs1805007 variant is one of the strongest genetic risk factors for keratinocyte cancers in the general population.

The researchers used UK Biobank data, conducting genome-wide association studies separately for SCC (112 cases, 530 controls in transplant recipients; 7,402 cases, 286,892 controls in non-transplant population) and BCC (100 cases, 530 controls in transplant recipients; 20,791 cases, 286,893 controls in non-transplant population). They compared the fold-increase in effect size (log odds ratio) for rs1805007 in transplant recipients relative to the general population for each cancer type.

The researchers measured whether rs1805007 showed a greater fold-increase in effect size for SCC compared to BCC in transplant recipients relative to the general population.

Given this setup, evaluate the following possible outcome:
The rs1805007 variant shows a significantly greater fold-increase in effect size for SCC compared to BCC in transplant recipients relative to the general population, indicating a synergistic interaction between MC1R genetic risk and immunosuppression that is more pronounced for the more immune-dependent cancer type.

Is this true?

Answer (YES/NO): YES